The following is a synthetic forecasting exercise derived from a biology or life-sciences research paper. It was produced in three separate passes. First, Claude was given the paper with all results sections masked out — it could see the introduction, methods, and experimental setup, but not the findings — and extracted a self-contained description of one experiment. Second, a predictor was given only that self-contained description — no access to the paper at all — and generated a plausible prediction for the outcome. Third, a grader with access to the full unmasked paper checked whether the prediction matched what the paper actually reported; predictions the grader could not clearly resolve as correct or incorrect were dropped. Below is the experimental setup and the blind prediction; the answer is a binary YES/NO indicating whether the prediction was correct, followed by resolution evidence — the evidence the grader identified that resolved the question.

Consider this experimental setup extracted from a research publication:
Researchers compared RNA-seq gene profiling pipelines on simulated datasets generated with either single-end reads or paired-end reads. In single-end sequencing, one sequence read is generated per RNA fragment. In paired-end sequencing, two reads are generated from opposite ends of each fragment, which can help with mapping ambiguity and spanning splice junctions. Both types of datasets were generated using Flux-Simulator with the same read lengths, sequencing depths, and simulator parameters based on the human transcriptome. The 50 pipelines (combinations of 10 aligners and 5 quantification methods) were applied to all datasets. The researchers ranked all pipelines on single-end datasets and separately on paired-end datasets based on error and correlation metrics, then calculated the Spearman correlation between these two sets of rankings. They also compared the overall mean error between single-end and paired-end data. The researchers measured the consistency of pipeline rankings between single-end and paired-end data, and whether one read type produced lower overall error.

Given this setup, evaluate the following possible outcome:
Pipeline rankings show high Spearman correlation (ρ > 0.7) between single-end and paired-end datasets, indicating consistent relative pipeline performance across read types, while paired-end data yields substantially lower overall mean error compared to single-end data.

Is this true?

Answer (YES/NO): NO